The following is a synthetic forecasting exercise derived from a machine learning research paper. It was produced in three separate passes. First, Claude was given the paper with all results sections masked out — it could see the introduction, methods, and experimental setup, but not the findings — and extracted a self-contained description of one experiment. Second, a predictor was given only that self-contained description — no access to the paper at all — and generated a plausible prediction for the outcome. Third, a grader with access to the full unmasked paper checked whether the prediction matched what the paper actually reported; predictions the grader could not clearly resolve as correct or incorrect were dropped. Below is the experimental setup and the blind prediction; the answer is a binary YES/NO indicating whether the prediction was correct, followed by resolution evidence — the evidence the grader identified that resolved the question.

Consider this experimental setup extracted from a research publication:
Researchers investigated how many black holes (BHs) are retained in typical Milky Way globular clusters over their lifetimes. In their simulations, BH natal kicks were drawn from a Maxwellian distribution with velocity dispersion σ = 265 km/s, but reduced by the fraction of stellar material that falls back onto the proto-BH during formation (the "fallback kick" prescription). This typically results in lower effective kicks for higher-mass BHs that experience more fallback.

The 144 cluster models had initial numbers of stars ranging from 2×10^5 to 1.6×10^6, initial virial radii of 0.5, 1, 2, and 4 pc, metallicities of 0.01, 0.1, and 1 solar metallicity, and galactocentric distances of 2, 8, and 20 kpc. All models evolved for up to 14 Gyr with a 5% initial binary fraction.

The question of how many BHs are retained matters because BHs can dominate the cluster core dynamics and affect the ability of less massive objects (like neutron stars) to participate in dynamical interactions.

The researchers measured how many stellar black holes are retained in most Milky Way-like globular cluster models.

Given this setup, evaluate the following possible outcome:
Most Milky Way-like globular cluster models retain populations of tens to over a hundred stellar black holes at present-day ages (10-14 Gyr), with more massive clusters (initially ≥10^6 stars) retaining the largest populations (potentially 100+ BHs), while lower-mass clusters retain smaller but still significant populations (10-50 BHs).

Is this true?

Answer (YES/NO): NO